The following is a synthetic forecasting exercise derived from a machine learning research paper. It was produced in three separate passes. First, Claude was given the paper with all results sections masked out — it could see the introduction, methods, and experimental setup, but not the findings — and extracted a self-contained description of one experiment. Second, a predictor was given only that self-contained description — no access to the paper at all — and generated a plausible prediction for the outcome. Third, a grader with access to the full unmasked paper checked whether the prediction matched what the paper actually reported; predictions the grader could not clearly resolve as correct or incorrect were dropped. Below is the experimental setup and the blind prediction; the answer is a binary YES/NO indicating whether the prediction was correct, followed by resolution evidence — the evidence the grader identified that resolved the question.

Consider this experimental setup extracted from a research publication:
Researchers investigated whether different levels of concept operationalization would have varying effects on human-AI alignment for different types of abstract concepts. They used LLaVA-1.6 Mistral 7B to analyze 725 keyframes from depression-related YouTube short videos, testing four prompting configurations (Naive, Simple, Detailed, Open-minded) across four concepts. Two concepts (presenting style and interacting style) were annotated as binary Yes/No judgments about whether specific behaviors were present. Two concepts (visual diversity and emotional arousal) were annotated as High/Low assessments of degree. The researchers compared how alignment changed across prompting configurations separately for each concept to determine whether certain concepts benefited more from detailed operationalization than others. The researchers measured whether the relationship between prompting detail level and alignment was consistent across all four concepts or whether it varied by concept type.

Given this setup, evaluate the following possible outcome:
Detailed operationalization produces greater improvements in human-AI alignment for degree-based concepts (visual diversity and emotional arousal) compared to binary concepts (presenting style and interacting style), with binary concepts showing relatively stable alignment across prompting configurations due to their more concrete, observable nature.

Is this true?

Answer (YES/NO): NO